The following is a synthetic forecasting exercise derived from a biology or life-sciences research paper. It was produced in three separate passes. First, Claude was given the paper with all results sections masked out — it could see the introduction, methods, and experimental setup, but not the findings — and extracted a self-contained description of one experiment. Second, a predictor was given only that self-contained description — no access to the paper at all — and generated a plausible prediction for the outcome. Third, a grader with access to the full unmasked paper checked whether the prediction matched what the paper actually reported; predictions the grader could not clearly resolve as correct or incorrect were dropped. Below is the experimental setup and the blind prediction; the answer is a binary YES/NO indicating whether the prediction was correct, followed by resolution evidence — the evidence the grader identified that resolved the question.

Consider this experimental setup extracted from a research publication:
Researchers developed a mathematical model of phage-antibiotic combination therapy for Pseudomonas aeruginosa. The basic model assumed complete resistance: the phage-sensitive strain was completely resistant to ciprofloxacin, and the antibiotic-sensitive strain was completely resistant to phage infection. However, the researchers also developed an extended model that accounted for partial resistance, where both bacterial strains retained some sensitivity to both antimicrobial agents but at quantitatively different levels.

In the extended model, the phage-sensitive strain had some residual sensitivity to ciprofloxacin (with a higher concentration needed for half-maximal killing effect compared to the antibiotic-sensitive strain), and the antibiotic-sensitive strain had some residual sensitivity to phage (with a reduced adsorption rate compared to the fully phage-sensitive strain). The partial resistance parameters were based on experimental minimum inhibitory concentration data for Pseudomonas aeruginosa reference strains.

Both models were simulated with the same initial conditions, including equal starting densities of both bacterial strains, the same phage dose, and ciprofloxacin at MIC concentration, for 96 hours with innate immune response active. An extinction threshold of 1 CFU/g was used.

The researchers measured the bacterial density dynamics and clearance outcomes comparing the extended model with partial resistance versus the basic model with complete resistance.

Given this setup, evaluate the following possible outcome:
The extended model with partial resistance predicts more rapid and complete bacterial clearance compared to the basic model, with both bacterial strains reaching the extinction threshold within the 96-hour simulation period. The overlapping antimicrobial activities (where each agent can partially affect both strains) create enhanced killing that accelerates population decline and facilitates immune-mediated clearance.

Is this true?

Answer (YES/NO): NO